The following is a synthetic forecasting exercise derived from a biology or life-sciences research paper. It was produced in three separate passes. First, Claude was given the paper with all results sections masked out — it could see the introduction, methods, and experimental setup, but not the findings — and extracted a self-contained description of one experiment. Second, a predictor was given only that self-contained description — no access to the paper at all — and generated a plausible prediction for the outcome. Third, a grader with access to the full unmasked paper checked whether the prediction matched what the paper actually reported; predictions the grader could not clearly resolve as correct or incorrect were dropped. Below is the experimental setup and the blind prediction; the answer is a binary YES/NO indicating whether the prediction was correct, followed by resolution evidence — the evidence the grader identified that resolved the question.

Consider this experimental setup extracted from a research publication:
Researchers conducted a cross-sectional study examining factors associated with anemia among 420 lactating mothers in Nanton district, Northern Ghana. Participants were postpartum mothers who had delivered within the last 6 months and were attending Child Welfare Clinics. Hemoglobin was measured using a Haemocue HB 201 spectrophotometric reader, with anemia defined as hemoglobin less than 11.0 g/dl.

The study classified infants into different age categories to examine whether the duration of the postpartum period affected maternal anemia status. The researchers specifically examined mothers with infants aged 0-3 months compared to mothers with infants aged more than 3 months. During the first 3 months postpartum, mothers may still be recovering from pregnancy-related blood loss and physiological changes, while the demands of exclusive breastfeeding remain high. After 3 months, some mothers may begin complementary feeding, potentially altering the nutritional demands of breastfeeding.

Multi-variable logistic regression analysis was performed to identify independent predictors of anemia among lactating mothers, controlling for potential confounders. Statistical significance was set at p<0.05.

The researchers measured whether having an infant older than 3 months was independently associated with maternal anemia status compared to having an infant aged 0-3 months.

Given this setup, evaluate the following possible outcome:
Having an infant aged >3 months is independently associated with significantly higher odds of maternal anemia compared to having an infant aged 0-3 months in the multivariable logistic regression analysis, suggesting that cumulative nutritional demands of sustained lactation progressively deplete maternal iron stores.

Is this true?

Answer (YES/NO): YES